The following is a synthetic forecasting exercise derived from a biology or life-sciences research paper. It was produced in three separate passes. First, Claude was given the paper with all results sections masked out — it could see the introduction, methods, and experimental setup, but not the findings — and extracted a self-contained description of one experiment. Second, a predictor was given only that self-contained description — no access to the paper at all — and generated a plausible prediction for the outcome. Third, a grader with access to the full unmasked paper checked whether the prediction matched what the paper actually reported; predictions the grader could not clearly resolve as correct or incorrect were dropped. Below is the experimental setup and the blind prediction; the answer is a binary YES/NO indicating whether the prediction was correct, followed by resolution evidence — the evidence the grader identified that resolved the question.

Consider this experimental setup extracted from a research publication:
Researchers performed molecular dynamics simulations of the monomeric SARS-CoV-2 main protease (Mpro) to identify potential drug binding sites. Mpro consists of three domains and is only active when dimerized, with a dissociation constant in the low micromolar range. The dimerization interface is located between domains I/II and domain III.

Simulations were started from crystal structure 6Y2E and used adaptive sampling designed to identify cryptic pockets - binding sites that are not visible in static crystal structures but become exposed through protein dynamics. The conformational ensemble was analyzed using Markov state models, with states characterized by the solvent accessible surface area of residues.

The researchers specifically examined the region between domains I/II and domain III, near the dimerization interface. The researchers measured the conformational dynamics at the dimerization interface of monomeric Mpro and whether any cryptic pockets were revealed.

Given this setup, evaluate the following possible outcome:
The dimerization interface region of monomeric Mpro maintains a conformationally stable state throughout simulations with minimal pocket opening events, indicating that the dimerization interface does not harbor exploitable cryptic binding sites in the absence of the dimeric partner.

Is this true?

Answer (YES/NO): NO